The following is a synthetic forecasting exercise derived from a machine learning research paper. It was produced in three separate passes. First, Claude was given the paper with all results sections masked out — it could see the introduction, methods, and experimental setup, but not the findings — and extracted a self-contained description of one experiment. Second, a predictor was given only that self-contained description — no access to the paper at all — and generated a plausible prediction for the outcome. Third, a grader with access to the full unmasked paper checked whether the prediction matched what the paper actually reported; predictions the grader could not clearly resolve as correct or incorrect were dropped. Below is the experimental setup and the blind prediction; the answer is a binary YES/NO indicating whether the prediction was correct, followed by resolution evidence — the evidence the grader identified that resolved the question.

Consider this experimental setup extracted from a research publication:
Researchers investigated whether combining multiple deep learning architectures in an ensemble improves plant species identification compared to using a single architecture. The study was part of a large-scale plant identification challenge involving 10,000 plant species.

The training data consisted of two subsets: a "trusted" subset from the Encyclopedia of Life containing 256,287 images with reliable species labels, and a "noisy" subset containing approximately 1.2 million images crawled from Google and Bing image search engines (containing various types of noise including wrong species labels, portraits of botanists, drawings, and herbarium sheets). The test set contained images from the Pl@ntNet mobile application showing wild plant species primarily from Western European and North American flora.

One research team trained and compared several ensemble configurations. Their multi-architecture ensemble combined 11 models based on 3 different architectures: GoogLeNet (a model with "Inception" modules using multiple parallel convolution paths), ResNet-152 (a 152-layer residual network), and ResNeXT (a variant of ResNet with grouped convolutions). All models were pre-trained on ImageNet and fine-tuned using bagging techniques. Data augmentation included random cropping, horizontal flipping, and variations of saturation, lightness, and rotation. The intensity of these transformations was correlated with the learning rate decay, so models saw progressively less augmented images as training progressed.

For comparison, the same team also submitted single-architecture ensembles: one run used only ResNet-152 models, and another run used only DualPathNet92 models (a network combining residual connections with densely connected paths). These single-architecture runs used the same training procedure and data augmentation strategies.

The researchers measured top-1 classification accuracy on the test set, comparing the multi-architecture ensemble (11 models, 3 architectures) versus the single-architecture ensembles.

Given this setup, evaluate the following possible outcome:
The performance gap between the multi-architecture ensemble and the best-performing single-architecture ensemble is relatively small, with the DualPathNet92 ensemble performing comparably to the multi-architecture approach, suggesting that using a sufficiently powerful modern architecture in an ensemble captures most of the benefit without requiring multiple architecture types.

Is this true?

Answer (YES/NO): NO